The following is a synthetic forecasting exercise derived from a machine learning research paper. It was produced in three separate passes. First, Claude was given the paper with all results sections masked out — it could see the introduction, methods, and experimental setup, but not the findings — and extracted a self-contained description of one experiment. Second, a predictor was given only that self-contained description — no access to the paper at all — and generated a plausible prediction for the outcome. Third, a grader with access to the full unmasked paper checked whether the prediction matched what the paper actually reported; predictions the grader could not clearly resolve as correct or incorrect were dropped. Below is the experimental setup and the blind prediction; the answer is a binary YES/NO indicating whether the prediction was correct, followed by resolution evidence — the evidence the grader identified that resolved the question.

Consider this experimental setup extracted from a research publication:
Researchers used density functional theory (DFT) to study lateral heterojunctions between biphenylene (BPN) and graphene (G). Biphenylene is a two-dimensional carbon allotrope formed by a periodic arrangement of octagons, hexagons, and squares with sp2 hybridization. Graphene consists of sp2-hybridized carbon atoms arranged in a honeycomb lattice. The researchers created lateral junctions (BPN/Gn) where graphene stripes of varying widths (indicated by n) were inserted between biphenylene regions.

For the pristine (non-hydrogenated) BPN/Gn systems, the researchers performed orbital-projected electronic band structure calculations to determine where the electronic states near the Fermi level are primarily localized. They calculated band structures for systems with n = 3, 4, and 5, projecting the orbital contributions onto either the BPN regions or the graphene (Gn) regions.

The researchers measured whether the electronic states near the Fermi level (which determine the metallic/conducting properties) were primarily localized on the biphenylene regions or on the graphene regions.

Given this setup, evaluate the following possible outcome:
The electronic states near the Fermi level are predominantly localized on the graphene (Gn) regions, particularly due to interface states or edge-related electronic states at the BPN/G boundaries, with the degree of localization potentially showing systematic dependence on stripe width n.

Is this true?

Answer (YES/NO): NO